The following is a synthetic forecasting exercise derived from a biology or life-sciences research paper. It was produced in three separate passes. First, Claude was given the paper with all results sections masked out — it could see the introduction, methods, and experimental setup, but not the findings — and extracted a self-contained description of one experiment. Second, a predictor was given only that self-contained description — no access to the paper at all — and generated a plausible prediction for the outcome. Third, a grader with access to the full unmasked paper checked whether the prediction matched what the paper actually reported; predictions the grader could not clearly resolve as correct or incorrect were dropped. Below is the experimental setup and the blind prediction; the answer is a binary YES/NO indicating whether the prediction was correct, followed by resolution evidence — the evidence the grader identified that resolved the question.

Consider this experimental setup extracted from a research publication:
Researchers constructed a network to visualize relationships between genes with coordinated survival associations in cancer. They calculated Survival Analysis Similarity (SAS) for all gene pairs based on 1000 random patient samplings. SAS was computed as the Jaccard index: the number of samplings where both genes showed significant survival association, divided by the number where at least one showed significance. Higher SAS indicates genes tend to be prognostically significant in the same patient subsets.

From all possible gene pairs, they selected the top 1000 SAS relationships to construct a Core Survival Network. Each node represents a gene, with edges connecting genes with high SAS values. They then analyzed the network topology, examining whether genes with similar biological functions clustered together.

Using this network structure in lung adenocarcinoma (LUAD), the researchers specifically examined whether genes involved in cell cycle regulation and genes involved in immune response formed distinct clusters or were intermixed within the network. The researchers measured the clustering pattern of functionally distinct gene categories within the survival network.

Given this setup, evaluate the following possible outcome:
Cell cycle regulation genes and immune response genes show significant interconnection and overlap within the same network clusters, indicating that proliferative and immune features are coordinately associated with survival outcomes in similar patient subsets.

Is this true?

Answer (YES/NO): NO